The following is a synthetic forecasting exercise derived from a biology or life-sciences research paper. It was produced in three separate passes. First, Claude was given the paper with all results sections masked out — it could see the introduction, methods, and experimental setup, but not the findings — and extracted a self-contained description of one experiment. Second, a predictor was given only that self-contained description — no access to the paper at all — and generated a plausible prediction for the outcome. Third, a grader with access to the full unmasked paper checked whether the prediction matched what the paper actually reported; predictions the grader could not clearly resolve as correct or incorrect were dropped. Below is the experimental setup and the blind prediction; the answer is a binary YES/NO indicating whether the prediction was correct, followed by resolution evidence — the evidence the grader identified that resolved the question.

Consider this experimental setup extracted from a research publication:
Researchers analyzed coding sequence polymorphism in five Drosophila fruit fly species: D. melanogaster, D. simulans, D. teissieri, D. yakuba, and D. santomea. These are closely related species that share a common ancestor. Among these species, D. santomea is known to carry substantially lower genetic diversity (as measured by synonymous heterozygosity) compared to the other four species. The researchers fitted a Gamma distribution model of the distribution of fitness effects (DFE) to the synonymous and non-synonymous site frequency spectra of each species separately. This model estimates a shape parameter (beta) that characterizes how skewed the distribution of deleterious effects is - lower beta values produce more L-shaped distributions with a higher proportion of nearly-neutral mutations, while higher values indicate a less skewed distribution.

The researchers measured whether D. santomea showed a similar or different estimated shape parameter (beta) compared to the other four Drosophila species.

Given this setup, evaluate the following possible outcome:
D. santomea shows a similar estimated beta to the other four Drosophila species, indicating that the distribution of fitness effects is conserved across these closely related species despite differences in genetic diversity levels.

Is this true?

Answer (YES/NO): NO